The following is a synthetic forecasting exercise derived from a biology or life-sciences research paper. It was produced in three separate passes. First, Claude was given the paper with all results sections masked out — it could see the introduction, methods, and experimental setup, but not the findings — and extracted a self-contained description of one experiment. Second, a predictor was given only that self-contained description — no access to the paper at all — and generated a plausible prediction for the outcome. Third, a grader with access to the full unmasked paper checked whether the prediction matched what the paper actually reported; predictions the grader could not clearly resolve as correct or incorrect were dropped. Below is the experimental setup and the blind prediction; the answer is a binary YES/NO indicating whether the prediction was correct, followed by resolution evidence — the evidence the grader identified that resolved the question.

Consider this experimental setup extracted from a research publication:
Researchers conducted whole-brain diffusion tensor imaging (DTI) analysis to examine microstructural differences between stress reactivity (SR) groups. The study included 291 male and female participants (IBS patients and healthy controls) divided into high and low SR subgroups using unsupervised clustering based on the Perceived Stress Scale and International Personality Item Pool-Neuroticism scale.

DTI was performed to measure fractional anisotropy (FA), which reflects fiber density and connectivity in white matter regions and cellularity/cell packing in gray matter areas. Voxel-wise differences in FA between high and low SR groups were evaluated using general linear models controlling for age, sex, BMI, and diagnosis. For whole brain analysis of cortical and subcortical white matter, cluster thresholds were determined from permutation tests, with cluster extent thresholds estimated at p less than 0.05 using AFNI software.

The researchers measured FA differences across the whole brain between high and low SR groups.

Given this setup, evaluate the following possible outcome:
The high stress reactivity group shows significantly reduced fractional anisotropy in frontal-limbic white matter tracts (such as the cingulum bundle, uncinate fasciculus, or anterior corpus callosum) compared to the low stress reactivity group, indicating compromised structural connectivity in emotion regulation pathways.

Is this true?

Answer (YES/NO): NO